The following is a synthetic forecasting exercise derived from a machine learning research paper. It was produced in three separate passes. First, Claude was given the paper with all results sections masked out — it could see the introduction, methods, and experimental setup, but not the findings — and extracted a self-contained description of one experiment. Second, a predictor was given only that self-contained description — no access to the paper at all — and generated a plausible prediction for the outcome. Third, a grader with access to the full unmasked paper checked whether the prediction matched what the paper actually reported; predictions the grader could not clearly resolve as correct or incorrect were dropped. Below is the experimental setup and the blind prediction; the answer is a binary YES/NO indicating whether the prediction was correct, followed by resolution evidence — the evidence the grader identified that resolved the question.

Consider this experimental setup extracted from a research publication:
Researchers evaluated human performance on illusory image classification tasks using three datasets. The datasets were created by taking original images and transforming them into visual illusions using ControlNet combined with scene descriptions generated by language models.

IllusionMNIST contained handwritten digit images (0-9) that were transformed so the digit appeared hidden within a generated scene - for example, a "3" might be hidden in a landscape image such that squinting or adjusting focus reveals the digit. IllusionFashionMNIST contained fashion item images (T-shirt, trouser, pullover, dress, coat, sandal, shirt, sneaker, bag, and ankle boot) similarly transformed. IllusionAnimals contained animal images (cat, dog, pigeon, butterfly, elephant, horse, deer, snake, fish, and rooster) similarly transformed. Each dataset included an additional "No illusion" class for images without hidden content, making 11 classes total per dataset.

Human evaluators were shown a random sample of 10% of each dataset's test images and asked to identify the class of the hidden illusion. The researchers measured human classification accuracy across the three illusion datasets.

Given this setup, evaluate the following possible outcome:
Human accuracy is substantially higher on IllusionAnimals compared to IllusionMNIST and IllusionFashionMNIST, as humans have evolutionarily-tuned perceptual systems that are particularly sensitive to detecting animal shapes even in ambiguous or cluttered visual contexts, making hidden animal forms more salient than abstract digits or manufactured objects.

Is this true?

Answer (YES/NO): NO